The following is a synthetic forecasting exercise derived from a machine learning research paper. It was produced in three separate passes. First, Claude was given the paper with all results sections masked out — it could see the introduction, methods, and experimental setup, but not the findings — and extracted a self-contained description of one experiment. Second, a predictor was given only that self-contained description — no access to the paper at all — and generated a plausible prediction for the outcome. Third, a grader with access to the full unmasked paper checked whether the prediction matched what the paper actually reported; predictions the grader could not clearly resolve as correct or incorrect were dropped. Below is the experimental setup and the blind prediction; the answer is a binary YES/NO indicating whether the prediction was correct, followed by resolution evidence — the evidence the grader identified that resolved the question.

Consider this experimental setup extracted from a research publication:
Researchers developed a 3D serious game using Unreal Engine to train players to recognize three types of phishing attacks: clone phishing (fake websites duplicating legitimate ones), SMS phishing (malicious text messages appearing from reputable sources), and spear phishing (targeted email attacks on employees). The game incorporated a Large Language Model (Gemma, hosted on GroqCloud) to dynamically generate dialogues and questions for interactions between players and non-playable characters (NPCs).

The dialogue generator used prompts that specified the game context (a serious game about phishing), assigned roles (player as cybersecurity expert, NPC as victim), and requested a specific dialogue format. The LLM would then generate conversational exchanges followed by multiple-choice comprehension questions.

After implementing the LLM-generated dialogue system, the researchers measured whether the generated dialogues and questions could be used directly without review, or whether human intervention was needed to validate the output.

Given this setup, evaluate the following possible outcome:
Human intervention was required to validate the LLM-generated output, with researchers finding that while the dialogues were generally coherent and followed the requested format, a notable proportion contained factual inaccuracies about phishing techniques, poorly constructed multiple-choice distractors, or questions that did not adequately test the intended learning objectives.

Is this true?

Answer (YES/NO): NO